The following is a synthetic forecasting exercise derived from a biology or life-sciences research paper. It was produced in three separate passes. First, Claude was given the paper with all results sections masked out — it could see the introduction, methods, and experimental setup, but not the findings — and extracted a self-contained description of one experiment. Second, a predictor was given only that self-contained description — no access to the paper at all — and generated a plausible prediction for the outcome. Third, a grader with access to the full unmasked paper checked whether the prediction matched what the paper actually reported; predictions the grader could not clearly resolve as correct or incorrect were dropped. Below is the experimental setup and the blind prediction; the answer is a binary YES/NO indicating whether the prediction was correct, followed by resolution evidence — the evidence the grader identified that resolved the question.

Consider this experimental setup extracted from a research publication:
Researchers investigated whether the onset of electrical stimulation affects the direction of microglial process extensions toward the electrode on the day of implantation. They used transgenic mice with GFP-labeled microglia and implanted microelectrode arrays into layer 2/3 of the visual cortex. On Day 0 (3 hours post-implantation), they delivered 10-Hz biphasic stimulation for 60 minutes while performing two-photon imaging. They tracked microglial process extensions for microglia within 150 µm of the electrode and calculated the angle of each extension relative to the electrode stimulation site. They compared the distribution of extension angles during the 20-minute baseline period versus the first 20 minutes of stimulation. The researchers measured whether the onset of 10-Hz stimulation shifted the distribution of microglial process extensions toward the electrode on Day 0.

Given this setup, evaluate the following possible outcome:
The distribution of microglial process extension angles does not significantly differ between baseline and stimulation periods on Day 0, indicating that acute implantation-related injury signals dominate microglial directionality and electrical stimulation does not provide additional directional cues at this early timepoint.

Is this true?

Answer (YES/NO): NO